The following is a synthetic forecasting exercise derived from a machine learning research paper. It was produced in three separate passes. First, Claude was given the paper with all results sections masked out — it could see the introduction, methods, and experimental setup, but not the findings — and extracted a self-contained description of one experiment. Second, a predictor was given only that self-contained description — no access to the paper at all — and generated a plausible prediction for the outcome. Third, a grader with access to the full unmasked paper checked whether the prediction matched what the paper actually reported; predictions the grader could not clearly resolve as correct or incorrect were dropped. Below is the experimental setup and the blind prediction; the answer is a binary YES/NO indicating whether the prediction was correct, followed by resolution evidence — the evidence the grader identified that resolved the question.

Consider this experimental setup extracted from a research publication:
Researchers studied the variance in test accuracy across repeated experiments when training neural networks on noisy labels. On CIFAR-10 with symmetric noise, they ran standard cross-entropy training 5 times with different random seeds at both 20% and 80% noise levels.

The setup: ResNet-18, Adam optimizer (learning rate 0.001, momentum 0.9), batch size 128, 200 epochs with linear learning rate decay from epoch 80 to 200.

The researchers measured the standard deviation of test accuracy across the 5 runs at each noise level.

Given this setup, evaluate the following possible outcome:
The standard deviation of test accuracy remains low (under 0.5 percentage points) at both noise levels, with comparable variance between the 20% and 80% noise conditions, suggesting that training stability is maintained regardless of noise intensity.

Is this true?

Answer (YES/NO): YES